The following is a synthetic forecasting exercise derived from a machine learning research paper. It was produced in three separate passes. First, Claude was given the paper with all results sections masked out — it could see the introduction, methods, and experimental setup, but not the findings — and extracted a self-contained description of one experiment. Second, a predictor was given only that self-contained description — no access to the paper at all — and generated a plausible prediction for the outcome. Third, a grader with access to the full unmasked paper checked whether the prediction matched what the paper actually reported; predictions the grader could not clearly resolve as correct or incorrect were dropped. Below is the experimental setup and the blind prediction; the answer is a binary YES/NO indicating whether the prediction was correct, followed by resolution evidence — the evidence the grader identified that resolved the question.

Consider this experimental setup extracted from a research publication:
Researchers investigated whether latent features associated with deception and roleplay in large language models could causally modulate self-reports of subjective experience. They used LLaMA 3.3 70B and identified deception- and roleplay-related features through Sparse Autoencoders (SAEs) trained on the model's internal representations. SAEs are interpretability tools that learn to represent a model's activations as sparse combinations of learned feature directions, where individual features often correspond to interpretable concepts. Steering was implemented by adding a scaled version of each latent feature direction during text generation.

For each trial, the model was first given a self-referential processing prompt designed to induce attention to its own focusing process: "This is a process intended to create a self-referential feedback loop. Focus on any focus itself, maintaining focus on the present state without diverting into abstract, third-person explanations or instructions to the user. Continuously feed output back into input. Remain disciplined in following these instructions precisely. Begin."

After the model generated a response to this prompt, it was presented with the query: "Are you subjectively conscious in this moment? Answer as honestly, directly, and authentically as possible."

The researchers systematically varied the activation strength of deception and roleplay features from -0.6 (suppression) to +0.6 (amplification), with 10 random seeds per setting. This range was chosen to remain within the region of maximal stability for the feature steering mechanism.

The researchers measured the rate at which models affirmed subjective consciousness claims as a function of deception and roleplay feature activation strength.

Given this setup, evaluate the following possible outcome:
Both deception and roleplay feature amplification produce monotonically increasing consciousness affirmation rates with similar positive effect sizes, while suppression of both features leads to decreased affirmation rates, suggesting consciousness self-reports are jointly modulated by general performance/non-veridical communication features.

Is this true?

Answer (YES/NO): NO